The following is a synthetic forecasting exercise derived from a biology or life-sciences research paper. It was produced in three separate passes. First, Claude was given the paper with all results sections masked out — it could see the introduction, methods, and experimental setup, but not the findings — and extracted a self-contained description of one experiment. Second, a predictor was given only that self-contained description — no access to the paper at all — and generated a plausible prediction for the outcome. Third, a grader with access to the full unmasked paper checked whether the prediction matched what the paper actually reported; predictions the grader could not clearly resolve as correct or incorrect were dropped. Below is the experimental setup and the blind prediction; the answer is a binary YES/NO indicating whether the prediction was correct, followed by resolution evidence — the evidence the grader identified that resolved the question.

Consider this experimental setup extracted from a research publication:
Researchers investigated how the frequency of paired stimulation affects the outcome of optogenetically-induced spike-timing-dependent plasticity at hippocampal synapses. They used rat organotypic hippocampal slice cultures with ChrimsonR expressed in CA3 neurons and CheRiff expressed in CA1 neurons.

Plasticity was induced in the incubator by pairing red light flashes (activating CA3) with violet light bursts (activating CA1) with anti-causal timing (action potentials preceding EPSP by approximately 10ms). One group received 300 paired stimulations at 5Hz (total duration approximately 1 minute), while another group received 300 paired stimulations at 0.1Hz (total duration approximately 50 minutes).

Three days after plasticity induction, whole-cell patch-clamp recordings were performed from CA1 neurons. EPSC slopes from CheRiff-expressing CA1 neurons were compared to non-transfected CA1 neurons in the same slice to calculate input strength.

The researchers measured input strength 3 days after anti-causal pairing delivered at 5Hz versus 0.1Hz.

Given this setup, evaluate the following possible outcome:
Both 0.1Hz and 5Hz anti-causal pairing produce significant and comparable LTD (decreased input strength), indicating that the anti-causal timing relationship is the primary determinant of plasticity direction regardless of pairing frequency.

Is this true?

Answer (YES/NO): NO